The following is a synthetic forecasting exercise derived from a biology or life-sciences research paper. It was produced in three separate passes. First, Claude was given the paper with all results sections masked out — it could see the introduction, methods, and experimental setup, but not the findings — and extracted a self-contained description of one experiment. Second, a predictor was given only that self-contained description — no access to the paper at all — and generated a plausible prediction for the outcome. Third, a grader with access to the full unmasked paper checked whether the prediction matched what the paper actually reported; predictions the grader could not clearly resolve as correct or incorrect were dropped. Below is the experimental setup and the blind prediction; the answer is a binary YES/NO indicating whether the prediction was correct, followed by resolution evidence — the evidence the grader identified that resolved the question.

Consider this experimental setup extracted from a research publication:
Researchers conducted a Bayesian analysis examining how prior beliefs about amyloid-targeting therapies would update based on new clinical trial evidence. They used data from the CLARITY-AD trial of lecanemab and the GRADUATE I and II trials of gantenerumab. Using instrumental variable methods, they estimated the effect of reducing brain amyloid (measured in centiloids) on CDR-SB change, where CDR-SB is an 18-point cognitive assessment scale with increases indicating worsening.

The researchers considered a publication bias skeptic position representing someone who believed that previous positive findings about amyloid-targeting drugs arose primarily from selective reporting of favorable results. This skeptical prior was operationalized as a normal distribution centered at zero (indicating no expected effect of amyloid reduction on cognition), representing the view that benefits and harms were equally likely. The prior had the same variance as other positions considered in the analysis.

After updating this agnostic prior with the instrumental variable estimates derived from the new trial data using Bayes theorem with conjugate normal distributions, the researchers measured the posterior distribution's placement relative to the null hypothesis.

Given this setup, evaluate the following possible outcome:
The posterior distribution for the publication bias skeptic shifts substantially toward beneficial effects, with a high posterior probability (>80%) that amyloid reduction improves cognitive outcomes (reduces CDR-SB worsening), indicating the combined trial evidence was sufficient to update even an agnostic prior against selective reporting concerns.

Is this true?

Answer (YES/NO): YES